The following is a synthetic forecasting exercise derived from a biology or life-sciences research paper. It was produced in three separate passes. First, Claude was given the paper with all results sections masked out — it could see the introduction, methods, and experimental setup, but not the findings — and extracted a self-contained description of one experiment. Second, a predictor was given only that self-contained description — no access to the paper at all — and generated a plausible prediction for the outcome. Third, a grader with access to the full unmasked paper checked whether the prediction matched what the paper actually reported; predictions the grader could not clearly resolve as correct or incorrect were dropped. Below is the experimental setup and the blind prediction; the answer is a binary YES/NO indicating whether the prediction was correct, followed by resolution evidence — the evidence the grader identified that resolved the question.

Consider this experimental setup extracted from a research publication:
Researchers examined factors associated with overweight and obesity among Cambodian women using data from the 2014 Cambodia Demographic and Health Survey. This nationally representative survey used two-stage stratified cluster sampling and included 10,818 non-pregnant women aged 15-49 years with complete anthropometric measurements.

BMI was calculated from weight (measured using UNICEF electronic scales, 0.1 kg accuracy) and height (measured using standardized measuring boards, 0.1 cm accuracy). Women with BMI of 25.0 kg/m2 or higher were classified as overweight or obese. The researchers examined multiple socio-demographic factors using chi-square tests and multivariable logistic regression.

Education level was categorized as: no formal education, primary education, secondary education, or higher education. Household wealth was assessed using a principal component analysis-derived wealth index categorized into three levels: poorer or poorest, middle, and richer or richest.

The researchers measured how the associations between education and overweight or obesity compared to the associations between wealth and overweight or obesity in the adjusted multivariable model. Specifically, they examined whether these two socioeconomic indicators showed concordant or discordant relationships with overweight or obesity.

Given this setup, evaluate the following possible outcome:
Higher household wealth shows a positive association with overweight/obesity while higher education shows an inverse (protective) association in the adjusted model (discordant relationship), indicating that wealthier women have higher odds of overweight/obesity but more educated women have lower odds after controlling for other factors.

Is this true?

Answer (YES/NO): YES